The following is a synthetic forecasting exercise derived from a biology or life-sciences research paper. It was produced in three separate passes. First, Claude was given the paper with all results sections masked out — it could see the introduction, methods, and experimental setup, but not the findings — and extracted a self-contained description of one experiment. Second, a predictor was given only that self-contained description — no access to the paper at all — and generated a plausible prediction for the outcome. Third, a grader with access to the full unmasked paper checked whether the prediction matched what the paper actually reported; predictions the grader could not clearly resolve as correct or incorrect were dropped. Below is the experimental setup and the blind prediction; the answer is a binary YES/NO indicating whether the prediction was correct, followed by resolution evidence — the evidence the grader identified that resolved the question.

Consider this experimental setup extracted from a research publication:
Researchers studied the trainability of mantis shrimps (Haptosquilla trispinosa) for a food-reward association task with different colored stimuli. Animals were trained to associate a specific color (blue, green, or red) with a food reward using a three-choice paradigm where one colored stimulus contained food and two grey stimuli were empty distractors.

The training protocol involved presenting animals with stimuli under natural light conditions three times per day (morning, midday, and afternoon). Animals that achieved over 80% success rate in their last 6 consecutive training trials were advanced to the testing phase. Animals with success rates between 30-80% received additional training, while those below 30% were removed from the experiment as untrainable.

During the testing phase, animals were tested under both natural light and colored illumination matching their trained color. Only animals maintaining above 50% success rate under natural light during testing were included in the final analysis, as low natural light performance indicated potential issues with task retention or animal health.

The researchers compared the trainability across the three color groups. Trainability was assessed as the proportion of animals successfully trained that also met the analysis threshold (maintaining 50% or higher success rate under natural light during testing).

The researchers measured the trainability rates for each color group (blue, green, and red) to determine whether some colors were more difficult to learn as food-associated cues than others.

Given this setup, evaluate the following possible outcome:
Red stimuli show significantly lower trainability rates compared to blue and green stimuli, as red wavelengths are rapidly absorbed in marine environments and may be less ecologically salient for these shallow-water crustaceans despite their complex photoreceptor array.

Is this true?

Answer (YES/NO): NO